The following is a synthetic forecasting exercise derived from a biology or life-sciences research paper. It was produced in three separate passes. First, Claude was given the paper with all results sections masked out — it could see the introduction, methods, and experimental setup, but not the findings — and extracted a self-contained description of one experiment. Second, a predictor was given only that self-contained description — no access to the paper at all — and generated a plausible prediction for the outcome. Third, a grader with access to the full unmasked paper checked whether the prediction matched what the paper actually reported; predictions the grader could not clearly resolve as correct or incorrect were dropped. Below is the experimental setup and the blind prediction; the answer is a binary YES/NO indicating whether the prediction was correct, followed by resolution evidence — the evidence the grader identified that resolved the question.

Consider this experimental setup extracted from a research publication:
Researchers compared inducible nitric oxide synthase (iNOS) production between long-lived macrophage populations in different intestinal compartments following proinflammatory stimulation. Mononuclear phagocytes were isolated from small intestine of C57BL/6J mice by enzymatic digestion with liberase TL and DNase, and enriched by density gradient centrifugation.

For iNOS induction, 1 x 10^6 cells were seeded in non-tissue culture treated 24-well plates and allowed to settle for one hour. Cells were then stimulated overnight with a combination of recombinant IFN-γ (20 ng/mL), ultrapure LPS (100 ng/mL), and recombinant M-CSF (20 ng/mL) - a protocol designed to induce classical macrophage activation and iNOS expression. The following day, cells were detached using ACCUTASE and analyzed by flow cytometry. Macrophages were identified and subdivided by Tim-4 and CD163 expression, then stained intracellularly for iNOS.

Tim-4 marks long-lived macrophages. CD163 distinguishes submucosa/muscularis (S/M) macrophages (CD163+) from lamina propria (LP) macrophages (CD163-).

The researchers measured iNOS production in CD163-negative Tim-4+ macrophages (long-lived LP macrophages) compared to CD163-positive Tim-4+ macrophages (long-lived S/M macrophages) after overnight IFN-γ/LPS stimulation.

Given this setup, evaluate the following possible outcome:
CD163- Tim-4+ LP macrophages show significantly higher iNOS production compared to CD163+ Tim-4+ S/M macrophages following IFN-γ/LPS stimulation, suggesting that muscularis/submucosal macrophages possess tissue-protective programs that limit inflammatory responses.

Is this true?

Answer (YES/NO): NO